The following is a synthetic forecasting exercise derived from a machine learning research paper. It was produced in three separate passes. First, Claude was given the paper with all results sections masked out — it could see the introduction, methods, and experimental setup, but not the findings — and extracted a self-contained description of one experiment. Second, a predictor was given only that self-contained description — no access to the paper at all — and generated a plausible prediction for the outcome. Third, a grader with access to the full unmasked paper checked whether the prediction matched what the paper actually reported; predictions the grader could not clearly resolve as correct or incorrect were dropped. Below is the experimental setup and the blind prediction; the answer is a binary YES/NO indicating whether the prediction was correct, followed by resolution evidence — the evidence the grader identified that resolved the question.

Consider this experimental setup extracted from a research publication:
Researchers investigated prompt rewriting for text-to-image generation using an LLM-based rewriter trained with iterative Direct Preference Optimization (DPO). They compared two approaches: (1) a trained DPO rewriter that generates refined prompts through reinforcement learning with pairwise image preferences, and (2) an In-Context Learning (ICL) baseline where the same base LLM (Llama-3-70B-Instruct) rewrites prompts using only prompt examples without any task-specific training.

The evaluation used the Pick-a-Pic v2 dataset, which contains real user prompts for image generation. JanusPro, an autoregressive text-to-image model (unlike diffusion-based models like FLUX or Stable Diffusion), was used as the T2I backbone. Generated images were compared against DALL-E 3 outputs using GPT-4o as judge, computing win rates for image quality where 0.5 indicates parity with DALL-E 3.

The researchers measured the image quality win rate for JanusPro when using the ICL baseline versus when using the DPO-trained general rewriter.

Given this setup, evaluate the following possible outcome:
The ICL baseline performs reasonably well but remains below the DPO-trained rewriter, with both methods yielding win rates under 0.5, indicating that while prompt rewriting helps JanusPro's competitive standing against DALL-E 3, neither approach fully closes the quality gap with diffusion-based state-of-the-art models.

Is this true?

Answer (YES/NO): NO